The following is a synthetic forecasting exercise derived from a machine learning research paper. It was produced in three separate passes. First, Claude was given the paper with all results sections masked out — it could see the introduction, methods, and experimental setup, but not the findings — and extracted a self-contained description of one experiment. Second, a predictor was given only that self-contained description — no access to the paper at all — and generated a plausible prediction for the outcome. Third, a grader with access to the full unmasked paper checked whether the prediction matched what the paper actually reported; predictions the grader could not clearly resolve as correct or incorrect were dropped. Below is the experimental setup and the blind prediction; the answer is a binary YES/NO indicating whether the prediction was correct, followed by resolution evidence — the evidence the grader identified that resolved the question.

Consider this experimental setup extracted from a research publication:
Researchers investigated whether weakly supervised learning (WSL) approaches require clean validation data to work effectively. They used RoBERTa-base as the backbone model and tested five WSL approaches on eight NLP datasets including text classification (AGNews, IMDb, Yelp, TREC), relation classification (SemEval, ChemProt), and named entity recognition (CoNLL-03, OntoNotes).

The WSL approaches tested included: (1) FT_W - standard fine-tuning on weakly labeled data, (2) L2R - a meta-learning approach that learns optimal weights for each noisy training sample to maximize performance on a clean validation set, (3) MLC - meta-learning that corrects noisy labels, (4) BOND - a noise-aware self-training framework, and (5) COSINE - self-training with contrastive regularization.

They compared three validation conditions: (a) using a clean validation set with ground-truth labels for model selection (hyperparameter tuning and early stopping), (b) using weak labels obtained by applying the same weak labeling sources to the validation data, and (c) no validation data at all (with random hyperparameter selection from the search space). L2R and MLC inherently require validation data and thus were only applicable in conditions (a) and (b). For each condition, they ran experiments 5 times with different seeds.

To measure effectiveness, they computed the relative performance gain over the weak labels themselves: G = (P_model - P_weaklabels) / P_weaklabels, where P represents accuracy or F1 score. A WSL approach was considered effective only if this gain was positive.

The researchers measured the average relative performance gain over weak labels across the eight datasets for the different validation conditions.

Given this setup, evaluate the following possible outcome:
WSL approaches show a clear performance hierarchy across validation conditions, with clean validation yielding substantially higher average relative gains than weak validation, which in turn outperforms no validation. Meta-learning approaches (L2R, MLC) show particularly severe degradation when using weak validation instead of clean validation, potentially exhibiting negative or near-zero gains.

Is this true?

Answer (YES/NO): NO